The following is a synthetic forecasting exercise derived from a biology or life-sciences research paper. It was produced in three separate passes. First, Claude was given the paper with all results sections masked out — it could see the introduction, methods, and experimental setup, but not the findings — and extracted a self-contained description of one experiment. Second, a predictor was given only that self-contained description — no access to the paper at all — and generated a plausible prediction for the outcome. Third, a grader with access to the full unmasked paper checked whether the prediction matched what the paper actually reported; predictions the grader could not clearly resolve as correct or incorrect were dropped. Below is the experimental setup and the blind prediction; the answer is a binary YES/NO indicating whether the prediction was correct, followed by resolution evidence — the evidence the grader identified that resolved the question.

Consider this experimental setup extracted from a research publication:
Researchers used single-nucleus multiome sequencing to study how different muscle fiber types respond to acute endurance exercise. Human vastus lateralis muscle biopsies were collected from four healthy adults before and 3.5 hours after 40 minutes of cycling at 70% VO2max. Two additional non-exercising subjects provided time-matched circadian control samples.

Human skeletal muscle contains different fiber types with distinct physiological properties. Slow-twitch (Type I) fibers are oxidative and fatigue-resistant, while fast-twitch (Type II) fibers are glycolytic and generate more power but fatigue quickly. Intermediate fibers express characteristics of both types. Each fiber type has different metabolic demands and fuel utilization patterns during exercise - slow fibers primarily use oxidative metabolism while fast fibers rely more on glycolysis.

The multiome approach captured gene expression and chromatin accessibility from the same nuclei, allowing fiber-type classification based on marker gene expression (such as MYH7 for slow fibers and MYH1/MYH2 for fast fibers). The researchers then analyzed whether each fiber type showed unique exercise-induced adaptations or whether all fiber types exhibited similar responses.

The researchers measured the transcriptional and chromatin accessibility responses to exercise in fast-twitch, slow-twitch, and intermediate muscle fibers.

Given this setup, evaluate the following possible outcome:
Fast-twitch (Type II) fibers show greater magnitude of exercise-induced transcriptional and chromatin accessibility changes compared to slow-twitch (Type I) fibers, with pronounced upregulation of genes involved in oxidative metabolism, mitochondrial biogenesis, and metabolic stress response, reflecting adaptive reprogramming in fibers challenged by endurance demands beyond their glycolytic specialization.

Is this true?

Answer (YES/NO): NO